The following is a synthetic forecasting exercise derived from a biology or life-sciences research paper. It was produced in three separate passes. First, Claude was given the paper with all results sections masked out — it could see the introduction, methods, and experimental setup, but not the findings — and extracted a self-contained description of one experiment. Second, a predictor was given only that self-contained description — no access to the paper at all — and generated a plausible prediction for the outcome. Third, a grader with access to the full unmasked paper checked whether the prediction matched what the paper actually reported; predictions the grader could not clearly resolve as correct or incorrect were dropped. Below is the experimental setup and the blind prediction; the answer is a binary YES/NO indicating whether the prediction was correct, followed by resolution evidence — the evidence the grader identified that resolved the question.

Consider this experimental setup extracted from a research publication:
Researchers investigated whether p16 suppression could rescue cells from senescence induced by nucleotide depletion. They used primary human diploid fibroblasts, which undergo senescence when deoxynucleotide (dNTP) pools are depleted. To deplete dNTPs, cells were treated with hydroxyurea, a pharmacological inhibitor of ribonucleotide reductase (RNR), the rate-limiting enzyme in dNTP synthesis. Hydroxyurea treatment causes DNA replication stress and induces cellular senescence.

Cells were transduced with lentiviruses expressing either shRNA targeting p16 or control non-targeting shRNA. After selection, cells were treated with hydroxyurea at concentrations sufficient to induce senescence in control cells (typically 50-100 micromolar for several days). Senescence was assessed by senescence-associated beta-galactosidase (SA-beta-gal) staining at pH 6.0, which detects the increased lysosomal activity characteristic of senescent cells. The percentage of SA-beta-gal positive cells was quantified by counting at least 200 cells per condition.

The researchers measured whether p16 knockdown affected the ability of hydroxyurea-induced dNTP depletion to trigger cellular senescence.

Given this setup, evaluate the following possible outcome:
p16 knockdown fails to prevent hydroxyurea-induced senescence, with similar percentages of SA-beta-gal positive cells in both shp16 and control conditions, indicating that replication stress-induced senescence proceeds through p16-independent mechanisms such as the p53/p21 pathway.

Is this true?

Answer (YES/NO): NO